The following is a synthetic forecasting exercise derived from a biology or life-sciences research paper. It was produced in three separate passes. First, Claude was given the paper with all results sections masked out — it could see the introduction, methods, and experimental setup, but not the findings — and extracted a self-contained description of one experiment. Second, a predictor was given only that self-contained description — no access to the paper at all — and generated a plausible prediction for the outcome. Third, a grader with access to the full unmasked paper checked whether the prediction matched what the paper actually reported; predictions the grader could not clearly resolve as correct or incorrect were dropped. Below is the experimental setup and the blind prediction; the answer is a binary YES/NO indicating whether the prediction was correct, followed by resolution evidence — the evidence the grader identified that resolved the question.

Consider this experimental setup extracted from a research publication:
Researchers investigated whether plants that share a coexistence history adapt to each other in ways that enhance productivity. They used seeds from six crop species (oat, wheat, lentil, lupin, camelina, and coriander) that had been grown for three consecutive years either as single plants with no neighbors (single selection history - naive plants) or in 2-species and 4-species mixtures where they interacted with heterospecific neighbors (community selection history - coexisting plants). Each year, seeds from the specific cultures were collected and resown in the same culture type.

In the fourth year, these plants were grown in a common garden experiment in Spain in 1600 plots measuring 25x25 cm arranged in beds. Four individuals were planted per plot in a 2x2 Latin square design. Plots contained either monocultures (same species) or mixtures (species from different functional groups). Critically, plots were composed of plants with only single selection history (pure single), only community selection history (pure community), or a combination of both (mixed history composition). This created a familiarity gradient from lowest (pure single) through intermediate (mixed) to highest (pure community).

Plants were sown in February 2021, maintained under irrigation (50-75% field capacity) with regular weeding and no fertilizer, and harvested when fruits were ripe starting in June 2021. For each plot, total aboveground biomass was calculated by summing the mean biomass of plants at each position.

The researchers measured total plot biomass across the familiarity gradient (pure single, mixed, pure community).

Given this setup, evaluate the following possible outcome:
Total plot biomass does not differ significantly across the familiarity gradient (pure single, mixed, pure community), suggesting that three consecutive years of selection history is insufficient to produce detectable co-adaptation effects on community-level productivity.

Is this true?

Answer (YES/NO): NO